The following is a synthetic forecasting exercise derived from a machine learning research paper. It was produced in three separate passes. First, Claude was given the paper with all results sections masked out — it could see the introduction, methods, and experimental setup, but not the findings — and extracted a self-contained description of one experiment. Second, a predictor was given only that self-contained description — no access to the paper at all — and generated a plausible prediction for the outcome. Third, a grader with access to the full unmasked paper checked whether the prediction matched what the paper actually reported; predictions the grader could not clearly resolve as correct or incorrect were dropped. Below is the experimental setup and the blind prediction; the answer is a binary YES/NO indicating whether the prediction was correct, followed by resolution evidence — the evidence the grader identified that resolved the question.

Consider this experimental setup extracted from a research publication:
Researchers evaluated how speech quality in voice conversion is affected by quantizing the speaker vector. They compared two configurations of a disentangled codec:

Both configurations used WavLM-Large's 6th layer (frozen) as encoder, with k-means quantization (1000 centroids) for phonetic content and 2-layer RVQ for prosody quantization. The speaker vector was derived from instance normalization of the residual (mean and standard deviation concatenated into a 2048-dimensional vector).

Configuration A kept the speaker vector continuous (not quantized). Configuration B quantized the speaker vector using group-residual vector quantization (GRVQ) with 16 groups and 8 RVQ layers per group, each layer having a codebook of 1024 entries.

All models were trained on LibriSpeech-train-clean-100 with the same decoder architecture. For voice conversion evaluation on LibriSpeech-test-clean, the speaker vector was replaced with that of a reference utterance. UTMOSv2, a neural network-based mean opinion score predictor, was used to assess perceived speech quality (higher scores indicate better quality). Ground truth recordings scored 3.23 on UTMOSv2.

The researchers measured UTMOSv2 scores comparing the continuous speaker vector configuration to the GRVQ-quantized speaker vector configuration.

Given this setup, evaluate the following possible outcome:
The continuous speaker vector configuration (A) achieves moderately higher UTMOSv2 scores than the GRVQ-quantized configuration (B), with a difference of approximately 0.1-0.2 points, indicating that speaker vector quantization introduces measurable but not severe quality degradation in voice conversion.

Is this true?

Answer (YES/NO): NO